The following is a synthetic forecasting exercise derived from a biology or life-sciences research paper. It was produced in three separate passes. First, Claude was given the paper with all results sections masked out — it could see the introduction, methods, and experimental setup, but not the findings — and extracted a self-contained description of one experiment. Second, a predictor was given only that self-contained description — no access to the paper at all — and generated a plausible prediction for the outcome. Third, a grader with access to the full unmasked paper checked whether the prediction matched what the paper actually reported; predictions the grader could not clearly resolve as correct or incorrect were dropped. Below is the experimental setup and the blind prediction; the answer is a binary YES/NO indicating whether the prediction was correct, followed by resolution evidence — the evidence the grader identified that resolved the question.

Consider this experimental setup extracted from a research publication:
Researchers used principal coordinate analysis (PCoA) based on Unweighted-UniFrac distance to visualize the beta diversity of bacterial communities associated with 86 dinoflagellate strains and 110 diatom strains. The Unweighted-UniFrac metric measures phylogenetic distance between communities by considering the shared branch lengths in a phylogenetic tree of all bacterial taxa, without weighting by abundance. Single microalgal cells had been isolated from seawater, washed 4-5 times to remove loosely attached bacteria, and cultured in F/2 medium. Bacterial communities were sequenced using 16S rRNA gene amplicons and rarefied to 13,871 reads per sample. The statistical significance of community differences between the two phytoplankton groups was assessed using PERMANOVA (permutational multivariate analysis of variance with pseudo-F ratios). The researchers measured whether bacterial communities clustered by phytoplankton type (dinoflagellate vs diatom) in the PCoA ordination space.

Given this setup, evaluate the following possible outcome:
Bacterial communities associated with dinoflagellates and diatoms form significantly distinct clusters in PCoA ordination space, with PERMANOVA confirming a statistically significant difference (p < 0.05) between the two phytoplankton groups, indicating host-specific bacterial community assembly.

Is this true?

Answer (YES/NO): YES